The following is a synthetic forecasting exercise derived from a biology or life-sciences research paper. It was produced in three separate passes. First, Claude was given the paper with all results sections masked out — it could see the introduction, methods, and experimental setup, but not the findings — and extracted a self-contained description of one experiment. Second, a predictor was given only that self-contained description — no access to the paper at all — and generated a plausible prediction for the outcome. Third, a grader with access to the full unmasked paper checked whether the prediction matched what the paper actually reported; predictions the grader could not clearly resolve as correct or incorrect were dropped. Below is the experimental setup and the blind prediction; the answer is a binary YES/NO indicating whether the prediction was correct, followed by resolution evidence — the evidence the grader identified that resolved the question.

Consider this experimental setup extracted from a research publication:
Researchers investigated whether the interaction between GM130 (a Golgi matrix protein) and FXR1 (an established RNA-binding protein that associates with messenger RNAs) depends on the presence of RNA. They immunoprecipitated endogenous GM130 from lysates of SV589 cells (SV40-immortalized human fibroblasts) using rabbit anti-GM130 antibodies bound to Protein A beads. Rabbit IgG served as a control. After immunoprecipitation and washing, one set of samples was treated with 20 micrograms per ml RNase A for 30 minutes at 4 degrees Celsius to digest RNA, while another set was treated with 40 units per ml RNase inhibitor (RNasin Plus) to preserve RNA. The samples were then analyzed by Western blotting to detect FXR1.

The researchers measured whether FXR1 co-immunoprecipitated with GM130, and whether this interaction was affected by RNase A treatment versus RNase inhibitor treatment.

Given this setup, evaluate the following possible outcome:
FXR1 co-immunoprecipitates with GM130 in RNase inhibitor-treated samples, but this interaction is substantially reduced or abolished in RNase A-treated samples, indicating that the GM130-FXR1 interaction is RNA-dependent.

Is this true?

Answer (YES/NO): YES